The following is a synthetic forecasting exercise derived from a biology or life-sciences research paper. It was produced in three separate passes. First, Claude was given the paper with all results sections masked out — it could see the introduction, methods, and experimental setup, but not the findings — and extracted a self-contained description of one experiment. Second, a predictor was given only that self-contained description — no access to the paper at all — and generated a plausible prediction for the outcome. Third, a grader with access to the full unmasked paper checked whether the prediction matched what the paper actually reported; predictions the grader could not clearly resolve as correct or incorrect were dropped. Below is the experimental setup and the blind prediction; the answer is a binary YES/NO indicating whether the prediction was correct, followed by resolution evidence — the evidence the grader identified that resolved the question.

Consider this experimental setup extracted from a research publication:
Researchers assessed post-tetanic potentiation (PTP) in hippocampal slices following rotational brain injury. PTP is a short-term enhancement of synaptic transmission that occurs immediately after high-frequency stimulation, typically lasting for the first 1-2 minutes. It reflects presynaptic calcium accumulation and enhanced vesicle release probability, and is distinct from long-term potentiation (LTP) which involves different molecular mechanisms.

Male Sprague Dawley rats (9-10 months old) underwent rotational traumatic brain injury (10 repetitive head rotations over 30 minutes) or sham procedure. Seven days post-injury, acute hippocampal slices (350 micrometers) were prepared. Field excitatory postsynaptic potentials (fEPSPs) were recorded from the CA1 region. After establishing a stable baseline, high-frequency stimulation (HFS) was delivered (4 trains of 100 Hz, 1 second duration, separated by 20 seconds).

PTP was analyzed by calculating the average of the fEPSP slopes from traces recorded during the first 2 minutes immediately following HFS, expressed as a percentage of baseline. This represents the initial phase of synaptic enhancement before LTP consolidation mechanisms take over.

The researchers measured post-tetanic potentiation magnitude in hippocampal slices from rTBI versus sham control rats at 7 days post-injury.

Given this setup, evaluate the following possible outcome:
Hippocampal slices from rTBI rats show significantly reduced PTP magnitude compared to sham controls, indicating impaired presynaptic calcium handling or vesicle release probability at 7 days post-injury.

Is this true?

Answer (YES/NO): NO